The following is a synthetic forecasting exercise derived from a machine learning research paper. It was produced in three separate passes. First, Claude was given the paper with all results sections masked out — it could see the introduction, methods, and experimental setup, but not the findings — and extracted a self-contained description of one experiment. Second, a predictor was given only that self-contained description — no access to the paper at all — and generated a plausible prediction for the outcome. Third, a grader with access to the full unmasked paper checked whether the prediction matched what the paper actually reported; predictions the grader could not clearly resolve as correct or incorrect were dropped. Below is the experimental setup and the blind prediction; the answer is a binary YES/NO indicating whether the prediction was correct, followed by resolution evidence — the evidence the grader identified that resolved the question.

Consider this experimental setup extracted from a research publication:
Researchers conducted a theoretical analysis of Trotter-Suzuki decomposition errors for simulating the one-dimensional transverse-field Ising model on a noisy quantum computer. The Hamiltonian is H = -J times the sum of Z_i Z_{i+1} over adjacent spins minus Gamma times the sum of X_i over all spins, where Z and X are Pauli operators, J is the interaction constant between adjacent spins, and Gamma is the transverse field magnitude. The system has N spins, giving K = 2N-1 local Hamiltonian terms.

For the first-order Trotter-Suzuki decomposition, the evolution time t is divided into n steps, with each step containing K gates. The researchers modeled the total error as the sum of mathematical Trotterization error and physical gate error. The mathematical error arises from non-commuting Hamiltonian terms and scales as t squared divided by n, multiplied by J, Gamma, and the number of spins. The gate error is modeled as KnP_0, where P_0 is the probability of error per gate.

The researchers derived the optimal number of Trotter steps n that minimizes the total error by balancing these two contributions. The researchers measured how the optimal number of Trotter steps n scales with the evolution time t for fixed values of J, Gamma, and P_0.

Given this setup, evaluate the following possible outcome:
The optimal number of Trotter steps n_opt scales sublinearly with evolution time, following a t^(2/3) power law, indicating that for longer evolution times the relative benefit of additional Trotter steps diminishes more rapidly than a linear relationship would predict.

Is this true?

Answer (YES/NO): NO